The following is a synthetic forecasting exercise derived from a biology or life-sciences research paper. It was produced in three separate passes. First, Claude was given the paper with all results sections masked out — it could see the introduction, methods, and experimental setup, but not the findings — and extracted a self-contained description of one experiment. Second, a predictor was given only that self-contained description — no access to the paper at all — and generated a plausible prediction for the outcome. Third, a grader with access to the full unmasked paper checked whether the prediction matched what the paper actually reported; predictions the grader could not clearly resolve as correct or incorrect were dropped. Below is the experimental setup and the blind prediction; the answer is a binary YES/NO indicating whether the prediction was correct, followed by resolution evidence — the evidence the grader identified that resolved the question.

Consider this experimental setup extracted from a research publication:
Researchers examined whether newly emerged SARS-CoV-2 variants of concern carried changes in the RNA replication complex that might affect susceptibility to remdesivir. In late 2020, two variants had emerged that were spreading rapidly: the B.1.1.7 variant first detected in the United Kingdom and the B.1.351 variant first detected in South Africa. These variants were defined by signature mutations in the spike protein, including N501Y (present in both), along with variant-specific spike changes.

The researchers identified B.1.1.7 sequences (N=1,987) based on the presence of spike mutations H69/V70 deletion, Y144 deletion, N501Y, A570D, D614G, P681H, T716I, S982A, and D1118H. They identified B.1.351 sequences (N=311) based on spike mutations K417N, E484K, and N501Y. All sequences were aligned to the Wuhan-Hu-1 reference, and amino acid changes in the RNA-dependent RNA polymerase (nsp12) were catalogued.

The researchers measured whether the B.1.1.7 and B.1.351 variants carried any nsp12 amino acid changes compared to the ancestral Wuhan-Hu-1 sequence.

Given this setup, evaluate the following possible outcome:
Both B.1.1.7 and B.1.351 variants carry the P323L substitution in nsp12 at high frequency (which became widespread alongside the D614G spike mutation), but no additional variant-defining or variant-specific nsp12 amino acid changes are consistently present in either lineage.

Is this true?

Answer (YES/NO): YES